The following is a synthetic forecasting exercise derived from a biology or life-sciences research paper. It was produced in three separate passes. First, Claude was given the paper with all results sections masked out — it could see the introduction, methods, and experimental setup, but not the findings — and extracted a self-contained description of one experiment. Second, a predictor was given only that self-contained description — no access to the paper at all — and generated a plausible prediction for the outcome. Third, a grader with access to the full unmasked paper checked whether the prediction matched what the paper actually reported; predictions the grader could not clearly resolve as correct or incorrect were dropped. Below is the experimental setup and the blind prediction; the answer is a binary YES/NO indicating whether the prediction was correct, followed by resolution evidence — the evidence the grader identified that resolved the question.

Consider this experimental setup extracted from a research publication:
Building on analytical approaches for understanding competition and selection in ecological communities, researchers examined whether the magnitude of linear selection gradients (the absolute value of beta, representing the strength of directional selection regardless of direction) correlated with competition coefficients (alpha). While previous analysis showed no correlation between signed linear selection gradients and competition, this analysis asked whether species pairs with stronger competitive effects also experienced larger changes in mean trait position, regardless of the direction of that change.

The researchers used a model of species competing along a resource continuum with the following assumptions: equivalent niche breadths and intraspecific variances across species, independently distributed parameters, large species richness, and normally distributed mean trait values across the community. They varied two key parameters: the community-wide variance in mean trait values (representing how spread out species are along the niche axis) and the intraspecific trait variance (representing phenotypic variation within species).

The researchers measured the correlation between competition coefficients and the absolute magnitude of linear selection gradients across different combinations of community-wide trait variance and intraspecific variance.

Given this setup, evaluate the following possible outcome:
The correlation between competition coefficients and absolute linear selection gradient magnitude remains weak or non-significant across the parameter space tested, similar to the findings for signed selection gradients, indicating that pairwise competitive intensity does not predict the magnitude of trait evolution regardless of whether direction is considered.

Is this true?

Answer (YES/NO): NO